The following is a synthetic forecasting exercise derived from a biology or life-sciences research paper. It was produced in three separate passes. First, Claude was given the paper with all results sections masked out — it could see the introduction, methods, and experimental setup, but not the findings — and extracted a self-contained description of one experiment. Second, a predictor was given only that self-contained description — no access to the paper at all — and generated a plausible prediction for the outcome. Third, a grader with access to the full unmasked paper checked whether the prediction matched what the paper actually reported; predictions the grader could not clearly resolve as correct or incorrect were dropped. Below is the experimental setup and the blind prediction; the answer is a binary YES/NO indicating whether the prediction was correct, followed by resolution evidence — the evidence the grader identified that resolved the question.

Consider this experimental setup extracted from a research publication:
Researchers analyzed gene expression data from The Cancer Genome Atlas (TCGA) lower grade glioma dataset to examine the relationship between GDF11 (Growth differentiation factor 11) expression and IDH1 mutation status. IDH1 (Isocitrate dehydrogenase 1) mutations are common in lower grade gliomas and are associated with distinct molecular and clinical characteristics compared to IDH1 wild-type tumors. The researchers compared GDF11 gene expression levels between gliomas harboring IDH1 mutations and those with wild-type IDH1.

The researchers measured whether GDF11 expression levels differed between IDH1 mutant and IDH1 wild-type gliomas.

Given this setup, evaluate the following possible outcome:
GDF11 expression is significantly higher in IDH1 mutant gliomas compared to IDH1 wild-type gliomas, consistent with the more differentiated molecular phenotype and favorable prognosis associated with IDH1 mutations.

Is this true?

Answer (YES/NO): YES